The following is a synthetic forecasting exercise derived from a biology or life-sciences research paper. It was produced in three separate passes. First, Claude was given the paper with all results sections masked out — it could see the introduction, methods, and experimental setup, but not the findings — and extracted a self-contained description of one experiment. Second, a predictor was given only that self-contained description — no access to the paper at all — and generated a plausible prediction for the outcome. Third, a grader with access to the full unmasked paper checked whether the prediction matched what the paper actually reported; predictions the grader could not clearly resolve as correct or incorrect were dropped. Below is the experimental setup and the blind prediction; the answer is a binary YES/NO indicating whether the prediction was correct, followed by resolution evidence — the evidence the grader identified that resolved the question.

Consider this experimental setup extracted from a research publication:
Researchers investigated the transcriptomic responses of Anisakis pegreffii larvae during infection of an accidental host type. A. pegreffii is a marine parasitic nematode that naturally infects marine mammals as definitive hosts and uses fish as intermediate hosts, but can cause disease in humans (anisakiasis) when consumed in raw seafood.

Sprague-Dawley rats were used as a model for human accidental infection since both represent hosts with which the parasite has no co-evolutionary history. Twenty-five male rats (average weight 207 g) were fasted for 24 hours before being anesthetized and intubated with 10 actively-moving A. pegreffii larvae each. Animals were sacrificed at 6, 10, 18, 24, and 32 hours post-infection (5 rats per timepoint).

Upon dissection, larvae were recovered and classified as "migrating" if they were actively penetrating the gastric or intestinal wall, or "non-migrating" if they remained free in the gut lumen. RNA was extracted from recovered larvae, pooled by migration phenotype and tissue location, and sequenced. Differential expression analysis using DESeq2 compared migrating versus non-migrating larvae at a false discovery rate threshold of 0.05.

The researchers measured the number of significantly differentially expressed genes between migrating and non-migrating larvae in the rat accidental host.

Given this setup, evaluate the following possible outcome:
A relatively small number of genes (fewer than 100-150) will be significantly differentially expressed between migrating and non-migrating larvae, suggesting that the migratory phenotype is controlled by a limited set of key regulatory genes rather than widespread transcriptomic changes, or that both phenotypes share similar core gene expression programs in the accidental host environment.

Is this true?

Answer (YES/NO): NO